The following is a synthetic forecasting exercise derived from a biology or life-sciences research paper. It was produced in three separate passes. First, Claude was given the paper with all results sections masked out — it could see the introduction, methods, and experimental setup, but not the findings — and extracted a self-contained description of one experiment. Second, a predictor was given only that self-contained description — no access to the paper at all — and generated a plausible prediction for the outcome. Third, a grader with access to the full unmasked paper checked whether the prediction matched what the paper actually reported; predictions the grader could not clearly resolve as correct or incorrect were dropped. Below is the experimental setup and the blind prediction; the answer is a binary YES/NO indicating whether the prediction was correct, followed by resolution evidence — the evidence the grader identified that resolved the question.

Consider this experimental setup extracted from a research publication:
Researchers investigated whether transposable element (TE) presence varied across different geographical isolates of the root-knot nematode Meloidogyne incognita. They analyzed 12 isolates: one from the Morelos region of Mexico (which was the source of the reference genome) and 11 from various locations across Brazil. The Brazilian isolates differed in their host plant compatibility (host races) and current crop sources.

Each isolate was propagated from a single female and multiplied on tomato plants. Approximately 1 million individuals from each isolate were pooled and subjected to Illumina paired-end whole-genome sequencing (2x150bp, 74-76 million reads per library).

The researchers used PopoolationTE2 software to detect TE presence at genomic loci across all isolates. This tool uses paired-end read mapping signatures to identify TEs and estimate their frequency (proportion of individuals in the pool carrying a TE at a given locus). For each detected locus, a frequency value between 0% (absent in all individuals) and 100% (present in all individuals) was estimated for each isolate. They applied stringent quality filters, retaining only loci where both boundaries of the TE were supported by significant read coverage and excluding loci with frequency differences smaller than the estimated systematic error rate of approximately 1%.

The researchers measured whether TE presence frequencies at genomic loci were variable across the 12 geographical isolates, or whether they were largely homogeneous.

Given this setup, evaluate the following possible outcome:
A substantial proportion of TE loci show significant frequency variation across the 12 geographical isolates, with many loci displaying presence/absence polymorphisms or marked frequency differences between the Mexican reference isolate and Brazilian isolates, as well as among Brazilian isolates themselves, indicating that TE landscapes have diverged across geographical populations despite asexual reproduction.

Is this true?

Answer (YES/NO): NO